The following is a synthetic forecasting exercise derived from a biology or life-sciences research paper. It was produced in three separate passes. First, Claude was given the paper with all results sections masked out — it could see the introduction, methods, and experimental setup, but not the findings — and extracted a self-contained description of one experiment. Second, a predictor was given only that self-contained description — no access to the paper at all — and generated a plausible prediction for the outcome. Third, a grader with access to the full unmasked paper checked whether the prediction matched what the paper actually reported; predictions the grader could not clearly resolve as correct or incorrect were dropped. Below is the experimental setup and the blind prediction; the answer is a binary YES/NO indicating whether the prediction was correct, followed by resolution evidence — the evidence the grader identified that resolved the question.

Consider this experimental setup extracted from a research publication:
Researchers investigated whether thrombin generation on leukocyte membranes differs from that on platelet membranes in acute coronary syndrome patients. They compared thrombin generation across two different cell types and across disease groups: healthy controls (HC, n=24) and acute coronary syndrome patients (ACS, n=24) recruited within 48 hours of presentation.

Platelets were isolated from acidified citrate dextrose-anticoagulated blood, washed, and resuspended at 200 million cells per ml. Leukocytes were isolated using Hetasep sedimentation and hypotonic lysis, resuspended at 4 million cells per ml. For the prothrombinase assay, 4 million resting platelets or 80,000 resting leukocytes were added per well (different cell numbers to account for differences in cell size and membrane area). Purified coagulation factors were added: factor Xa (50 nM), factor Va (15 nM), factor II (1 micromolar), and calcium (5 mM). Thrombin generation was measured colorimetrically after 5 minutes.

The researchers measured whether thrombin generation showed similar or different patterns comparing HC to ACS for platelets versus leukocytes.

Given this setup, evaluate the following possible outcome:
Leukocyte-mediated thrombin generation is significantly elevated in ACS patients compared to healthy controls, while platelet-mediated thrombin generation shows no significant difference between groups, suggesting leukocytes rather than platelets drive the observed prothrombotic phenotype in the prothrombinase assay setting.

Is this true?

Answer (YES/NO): YES